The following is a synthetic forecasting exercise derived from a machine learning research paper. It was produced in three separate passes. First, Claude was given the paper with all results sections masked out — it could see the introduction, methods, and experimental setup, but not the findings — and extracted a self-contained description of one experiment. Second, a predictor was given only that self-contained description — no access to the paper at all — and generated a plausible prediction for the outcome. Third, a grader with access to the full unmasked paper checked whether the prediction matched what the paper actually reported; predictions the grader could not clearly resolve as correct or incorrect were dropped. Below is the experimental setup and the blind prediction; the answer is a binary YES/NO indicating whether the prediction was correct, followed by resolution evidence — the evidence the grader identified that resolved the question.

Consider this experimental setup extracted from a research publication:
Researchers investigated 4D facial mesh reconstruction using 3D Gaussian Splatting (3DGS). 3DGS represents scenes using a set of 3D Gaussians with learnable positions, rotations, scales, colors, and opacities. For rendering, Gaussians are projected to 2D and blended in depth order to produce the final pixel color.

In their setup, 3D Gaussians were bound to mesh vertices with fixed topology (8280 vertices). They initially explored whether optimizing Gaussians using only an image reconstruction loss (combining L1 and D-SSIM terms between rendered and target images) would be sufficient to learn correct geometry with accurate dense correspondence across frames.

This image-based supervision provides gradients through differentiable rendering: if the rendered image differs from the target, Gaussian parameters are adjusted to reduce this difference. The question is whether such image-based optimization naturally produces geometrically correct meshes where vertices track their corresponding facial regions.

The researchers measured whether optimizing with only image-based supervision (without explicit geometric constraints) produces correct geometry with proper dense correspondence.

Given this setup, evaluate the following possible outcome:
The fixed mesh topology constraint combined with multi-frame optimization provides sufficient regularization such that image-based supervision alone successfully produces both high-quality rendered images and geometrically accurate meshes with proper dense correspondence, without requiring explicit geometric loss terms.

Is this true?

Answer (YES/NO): NO